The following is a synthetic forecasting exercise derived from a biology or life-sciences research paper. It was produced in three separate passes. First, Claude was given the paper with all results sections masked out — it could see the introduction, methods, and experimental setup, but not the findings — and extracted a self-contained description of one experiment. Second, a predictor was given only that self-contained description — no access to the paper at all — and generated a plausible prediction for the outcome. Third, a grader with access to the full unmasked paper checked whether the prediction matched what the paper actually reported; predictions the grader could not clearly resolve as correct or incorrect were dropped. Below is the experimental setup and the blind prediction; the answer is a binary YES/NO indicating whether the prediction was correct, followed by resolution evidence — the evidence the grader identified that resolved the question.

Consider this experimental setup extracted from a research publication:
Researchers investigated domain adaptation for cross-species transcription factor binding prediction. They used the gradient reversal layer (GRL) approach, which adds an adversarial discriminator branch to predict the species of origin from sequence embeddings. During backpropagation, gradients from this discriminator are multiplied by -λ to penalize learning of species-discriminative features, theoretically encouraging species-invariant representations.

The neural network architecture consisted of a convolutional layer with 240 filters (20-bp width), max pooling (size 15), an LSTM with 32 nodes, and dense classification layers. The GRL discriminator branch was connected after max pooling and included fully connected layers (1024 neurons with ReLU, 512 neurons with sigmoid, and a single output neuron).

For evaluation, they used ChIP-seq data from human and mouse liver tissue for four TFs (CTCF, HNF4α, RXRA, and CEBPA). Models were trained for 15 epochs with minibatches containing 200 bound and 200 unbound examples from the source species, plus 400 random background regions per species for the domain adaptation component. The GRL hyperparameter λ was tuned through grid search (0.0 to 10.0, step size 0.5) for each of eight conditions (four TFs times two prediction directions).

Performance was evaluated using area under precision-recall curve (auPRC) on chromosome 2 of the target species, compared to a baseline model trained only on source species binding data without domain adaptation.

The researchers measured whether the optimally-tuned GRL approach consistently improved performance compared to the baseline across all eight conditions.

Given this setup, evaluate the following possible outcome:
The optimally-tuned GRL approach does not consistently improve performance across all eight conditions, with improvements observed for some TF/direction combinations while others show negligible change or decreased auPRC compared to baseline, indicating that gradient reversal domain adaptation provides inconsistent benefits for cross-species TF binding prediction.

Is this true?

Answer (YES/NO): YES